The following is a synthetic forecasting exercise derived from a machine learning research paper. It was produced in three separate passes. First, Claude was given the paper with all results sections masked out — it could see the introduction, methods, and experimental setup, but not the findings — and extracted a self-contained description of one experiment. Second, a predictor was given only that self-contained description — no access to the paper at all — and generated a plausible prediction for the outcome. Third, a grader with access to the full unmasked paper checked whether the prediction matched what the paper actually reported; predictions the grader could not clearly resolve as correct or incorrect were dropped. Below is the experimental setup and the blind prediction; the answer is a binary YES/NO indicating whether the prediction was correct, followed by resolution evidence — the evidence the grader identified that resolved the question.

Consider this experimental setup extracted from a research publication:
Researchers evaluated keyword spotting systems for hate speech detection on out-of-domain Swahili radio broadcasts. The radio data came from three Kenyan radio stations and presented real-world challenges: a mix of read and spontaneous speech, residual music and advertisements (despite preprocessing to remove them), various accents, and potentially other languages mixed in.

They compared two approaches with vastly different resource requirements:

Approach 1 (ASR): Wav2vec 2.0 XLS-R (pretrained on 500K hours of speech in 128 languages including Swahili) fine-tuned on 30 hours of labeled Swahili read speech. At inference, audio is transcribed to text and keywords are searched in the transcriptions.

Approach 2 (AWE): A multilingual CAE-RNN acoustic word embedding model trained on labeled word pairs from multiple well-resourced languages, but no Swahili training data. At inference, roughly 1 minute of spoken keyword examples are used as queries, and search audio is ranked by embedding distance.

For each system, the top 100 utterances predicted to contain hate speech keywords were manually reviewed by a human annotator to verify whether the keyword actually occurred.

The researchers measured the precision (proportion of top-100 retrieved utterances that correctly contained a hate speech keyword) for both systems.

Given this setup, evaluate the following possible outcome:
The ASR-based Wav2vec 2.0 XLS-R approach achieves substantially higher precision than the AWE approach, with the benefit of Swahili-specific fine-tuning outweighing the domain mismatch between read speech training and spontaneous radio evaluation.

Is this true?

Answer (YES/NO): NO